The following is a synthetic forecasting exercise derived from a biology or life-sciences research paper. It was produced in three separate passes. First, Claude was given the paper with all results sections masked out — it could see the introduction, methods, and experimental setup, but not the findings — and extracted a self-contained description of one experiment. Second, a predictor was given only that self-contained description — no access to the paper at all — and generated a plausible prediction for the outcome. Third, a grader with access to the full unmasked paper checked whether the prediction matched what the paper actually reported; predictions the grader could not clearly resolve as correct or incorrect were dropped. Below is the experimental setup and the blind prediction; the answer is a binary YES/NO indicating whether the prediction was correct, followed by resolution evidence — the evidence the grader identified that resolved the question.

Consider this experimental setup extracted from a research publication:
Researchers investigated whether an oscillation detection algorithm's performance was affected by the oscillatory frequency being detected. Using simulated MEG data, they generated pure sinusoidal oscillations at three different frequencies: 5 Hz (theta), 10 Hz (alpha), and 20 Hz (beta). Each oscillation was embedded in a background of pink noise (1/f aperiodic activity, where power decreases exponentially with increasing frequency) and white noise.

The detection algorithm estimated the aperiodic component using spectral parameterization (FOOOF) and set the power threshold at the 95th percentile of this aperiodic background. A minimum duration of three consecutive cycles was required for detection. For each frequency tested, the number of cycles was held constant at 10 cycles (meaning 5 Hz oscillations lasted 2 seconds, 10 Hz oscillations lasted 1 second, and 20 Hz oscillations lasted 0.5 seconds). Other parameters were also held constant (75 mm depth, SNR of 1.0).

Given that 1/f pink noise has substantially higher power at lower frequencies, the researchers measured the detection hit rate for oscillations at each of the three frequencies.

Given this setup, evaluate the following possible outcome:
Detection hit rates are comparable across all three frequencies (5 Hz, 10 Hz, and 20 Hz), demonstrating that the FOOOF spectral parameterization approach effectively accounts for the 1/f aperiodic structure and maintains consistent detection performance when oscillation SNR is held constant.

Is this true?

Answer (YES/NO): NO